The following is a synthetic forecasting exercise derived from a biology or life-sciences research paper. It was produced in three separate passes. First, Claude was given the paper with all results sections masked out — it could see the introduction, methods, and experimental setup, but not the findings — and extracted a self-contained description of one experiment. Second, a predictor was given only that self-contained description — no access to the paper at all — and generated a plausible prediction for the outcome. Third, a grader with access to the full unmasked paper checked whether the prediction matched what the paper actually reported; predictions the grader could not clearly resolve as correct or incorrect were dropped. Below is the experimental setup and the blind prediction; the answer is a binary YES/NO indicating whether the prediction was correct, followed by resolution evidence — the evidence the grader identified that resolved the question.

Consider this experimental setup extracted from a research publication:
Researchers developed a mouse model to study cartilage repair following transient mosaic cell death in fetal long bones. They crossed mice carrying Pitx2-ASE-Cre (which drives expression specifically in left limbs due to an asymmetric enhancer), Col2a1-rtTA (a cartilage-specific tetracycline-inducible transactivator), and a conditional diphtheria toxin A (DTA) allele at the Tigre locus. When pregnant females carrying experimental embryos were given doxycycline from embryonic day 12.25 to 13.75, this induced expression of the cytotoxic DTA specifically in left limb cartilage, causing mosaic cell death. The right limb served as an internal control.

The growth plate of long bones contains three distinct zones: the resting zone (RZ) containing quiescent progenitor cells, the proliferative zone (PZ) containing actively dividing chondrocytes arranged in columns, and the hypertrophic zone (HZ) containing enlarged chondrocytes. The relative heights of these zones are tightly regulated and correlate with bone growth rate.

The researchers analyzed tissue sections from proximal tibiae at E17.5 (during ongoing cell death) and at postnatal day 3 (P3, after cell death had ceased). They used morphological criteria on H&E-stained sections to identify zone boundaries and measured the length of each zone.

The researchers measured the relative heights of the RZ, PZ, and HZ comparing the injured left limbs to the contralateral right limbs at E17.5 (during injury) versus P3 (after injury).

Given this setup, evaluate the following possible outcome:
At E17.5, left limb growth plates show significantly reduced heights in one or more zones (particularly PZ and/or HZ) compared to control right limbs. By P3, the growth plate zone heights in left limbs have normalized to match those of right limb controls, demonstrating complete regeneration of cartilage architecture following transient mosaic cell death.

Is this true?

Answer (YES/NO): NO